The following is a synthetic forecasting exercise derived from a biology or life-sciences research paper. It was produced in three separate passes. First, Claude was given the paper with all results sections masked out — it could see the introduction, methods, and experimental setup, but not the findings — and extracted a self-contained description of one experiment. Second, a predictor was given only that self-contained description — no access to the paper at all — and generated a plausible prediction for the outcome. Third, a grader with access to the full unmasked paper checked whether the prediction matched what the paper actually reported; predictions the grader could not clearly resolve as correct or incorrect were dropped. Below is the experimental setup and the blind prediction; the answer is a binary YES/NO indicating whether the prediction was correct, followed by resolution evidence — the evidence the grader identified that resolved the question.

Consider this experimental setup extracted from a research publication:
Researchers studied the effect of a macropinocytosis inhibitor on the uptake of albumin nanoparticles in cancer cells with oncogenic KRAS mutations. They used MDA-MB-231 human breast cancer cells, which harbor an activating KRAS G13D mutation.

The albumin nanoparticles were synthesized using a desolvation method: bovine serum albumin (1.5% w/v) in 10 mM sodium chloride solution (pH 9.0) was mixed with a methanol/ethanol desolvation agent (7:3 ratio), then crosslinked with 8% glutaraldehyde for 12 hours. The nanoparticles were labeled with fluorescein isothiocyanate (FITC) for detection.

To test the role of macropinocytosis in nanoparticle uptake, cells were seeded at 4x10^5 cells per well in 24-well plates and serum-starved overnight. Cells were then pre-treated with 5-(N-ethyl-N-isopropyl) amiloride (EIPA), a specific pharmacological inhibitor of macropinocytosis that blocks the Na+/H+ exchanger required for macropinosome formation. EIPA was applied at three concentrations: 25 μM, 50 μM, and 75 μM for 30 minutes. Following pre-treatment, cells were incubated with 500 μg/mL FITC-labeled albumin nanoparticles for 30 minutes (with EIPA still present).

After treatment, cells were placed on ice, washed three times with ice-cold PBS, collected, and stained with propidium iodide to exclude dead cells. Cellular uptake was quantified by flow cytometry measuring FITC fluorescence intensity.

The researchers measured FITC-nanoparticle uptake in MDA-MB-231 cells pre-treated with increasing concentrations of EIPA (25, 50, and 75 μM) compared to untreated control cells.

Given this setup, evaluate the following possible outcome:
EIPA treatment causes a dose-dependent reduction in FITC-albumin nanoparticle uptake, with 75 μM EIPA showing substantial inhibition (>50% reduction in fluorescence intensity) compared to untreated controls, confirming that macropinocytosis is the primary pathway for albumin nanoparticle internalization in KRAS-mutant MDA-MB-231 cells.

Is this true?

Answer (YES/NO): NO